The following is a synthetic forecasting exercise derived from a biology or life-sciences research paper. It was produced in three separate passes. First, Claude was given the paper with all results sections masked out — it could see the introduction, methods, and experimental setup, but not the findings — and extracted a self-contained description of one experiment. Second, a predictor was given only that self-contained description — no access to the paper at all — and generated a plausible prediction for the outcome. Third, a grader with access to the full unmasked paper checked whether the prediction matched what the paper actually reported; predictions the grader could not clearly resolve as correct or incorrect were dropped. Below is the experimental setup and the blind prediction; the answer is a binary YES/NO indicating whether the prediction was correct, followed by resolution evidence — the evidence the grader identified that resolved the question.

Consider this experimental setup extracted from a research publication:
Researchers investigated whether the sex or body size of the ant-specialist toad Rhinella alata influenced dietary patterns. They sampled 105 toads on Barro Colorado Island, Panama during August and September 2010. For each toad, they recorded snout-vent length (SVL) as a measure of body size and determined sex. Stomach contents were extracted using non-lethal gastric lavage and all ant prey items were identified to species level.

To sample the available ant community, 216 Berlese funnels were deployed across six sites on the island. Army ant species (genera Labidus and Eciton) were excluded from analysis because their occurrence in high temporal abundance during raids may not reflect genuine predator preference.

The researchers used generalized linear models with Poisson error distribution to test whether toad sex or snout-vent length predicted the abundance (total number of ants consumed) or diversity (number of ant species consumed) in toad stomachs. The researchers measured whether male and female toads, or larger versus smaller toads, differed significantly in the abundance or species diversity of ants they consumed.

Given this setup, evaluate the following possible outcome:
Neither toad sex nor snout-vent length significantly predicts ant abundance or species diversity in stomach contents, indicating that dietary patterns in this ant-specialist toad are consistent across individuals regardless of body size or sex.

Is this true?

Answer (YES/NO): NO